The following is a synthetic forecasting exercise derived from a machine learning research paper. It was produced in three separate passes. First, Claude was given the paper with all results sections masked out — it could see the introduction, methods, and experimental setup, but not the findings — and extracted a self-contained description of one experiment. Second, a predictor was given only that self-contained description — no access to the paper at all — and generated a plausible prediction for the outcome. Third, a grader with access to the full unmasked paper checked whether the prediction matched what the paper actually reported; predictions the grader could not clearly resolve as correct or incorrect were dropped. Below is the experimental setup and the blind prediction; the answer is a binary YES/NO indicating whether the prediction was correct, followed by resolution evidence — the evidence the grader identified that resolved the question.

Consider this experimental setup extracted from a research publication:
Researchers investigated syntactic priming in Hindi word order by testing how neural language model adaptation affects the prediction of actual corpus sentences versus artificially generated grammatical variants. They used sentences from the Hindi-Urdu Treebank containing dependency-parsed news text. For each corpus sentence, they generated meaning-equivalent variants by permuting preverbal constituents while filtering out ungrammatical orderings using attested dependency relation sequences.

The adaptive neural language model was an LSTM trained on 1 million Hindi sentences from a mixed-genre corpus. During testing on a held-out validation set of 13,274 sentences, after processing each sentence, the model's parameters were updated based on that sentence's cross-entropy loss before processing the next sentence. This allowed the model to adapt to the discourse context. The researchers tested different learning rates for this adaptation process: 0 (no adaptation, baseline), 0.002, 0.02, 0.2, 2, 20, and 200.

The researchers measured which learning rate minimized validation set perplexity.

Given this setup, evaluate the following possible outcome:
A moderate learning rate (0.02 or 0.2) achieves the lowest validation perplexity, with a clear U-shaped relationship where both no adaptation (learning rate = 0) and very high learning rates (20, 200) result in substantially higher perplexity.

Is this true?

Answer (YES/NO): NO